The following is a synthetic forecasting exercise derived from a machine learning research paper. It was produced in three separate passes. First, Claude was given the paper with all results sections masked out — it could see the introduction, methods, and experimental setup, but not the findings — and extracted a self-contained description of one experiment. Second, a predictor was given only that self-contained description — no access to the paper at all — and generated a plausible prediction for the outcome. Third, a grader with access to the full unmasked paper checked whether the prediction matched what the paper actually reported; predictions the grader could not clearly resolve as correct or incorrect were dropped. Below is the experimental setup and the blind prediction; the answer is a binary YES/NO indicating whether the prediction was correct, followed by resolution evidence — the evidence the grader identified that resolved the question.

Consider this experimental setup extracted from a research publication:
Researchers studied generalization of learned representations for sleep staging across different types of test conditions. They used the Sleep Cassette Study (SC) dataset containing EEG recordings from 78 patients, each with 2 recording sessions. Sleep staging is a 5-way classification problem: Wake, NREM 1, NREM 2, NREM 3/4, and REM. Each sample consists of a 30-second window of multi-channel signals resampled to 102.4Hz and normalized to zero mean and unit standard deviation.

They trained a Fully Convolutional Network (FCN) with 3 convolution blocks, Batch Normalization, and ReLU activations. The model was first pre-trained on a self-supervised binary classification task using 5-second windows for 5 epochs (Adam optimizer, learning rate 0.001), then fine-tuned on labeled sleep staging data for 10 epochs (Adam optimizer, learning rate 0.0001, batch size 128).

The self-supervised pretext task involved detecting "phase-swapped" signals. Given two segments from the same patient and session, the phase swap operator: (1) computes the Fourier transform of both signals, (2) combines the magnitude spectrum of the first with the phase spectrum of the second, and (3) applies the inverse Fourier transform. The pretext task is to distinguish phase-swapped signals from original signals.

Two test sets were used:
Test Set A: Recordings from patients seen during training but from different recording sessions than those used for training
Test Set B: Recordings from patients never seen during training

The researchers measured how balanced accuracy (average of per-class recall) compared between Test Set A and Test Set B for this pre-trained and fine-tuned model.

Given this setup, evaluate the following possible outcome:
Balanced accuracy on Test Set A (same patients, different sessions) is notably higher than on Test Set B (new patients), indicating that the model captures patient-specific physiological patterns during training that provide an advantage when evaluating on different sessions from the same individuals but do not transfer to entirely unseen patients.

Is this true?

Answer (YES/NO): YES